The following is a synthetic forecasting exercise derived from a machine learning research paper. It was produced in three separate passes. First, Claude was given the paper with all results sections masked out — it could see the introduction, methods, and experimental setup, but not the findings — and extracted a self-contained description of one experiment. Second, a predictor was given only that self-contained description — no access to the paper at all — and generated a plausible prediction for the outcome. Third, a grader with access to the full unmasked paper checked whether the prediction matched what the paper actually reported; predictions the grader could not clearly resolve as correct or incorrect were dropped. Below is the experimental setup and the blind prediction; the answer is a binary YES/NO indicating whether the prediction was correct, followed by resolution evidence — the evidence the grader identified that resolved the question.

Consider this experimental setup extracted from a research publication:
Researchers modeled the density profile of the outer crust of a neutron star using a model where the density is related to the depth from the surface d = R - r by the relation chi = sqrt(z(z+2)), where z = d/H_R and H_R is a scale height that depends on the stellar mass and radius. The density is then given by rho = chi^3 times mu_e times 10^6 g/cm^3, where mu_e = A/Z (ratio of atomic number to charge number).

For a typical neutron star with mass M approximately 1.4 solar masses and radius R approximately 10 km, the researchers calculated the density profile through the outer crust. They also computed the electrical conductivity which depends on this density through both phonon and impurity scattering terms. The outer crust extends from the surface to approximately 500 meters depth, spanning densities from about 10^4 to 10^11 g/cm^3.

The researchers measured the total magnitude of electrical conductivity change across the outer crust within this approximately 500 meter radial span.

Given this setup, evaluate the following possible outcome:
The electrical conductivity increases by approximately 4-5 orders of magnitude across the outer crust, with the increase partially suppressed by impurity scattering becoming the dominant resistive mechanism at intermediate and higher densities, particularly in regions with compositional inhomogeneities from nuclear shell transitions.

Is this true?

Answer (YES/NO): NO